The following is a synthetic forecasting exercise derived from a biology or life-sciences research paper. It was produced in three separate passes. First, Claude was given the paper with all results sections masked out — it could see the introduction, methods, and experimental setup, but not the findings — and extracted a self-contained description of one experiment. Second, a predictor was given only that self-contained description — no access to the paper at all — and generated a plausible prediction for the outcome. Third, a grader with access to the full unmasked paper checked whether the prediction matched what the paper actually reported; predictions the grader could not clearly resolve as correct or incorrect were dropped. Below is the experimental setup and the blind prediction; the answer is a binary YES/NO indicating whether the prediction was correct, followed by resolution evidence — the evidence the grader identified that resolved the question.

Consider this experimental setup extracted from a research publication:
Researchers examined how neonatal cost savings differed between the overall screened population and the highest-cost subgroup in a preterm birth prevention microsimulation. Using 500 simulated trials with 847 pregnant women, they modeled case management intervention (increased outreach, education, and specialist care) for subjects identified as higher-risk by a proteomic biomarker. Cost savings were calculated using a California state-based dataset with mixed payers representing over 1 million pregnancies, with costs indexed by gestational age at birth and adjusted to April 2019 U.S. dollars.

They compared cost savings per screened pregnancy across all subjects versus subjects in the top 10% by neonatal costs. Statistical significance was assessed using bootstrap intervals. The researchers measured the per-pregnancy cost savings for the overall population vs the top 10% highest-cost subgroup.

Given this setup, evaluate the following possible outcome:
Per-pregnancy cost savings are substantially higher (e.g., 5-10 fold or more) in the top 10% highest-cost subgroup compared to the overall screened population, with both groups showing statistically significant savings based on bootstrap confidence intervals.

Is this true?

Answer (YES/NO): NO